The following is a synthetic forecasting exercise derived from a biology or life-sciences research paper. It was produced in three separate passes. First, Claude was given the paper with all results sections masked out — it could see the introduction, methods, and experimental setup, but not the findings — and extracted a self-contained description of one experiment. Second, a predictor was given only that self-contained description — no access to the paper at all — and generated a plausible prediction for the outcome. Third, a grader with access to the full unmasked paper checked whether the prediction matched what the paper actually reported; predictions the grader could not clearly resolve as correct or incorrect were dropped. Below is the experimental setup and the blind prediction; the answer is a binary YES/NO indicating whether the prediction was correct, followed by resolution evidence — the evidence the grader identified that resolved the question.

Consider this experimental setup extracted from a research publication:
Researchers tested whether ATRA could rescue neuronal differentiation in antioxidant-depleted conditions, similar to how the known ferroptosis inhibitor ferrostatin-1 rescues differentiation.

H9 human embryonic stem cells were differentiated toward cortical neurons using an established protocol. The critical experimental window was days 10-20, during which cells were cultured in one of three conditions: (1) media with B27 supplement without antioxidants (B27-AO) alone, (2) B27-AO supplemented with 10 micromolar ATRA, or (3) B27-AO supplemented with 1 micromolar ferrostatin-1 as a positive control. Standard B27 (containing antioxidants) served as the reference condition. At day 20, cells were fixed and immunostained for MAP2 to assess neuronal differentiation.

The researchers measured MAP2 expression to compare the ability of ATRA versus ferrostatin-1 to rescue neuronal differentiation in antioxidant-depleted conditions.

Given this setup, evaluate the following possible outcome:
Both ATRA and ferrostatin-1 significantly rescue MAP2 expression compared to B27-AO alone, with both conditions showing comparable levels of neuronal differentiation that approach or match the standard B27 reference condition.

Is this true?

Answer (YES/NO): YES